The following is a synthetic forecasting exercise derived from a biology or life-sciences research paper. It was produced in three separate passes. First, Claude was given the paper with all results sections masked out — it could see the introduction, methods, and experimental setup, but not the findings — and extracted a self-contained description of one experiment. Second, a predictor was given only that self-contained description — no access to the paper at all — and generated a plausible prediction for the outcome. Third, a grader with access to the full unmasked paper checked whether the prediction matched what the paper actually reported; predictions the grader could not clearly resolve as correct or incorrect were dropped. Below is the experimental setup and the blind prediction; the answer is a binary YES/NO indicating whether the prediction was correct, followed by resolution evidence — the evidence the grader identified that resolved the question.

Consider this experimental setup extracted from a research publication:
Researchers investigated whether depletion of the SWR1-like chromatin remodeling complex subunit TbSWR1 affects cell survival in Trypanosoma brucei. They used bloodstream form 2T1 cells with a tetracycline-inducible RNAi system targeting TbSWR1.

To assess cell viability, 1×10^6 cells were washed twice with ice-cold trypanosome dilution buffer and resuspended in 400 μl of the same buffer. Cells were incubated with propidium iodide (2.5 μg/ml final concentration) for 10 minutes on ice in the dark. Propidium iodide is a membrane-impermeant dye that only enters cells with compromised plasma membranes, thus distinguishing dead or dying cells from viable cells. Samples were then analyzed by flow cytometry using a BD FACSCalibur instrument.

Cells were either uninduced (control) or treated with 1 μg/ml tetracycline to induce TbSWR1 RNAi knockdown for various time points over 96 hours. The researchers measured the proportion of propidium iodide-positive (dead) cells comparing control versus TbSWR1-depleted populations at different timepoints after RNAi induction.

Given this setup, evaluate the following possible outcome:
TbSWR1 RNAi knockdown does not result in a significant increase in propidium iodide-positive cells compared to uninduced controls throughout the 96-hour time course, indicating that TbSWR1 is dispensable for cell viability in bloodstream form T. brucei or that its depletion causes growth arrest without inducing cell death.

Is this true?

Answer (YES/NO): NO